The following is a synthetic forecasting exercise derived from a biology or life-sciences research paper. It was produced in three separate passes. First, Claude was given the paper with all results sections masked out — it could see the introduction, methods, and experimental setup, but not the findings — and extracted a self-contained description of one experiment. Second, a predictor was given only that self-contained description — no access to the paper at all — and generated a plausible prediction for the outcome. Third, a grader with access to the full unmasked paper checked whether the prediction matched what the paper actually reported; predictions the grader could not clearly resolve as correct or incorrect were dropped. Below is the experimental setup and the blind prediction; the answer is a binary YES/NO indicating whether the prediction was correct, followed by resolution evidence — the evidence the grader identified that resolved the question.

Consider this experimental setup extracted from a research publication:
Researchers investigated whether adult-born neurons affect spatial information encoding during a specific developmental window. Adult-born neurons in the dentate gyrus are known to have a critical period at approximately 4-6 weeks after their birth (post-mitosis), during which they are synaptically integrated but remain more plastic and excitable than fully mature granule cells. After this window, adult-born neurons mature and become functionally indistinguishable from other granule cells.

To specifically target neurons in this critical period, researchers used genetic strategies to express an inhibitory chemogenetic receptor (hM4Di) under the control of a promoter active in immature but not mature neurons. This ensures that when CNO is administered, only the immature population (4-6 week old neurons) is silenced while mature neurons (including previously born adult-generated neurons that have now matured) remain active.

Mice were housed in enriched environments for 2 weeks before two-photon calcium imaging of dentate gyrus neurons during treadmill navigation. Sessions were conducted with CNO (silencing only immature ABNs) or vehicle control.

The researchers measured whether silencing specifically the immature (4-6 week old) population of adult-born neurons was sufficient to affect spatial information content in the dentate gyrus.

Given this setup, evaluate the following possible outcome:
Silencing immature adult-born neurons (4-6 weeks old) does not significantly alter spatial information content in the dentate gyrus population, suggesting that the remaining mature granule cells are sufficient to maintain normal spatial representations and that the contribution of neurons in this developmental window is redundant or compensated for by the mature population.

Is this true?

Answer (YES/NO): NO